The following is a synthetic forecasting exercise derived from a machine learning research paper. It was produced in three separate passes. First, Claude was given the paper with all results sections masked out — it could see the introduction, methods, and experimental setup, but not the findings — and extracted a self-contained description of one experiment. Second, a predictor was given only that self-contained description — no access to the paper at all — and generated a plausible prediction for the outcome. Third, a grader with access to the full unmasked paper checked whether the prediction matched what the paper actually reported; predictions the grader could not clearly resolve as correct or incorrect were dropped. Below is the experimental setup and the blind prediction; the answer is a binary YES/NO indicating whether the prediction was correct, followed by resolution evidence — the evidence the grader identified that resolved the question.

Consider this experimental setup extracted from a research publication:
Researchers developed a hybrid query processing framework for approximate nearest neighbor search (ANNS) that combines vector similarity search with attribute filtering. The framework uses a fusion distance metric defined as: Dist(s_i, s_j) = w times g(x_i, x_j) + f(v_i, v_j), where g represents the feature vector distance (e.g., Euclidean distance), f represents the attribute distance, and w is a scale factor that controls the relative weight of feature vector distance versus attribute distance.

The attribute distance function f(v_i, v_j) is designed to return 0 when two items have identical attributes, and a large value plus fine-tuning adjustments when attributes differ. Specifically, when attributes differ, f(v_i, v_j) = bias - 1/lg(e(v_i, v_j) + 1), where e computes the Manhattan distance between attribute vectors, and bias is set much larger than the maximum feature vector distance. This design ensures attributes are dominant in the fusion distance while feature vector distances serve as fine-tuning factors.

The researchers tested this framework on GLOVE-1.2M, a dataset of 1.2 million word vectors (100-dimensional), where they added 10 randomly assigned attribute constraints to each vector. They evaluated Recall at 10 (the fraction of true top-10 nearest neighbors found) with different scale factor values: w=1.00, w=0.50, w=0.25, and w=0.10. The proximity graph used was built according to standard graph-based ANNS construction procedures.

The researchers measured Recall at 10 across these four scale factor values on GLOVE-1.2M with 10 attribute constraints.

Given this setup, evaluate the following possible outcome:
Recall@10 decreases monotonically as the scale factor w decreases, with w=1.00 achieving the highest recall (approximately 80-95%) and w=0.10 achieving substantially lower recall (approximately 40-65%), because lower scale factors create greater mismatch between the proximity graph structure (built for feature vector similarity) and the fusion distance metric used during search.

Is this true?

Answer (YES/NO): NO